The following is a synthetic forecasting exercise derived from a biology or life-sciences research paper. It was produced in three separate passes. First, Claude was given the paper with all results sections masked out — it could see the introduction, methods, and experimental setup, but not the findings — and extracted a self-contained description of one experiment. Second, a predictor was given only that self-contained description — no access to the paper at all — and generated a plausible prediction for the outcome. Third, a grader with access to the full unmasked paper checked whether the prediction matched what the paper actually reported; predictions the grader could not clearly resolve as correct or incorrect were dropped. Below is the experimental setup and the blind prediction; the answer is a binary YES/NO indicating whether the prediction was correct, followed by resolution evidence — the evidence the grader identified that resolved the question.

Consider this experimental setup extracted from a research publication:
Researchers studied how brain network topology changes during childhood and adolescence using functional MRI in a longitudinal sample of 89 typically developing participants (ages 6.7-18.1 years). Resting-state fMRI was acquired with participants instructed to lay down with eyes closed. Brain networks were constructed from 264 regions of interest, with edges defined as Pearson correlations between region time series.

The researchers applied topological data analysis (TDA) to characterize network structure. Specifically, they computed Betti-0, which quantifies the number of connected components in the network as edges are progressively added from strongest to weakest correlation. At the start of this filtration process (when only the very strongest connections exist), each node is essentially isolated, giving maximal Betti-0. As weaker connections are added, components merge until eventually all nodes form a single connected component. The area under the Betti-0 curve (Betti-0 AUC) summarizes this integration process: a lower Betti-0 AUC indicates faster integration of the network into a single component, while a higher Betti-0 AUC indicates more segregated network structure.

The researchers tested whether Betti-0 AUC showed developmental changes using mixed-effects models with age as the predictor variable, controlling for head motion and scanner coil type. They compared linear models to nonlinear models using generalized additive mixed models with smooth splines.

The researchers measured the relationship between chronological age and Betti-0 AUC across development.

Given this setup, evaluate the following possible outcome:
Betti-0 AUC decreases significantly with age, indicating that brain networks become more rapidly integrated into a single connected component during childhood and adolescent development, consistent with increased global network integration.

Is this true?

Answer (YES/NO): NO